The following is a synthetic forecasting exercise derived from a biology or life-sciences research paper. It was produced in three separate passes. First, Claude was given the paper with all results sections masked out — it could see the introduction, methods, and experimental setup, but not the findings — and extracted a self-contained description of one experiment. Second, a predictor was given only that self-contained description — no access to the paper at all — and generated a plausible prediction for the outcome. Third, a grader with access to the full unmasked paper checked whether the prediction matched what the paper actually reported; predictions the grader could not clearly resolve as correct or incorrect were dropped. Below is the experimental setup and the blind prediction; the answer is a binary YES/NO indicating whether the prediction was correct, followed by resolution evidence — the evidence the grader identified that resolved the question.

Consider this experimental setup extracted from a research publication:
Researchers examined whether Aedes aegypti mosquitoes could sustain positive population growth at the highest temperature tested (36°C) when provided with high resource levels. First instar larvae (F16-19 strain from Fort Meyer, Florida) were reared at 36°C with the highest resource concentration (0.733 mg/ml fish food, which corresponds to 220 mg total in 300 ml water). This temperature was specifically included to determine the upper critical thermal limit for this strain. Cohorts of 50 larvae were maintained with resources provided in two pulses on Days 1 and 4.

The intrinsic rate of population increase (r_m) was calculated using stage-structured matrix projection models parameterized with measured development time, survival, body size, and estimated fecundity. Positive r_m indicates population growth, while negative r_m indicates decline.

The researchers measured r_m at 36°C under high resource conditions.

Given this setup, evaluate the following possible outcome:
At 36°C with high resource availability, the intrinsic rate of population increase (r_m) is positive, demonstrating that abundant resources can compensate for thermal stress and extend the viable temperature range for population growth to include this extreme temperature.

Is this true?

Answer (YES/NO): NO